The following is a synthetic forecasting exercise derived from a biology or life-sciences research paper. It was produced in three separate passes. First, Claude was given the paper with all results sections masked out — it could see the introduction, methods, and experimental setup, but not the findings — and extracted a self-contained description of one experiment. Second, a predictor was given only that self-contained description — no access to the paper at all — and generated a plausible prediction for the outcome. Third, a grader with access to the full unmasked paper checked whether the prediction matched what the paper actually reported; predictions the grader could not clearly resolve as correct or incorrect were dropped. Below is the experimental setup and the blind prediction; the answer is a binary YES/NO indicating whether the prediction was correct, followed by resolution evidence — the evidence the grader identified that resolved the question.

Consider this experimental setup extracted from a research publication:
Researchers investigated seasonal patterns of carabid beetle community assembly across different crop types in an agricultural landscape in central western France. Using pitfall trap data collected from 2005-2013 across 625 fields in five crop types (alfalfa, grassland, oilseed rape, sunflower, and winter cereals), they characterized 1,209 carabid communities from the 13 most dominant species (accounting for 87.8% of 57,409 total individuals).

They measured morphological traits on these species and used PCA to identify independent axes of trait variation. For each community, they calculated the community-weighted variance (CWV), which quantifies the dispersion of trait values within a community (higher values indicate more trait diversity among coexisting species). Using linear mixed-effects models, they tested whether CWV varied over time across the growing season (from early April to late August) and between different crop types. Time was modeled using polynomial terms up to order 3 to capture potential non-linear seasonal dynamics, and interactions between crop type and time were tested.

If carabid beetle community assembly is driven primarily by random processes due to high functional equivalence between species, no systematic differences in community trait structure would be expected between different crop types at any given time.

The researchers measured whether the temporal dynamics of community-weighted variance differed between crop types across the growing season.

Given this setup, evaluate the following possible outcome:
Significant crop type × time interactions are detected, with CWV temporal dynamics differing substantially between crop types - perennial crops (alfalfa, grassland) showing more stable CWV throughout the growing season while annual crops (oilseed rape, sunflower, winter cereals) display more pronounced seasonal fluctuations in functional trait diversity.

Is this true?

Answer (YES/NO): NO